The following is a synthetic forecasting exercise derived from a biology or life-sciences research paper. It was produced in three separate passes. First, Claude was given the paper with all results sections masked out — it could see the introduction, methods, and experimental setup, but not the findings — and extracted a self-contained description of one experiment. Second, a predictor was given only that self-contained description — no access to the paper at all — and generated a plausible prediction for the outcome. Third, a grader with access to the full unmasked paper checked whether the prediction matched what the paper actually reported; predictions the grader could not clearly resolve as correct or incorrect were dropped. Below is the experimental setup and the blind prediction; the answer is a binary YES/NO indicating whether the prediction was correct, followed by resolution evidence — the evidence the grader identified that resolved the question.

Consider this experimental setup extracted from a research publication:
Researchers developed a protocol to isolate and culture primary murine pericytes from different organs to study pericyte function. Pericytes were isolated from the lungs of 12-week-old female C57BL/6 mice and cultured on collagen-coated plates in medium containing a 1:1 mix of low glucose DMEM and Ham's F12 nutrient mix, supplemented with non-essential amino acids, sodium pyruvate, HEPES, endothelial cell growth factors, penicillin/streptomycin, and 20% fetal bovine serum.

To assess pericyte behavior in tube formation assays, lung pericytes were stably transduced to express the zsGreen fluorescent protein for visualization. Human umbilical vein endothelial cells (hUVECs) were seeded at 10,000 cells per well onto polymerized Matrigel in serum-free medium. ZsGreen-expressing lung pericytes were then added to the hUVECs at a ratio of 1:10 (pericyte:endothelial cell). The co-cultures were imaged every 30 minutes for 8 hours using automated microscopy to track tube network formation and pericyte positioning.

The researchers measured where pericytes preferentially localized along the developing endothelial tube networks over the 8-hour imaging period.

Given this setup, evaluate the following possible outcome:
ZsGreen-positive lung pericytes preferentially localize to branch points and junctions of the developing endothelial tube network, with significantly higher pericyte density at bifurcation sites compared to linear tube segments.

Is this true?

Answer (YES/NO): YES